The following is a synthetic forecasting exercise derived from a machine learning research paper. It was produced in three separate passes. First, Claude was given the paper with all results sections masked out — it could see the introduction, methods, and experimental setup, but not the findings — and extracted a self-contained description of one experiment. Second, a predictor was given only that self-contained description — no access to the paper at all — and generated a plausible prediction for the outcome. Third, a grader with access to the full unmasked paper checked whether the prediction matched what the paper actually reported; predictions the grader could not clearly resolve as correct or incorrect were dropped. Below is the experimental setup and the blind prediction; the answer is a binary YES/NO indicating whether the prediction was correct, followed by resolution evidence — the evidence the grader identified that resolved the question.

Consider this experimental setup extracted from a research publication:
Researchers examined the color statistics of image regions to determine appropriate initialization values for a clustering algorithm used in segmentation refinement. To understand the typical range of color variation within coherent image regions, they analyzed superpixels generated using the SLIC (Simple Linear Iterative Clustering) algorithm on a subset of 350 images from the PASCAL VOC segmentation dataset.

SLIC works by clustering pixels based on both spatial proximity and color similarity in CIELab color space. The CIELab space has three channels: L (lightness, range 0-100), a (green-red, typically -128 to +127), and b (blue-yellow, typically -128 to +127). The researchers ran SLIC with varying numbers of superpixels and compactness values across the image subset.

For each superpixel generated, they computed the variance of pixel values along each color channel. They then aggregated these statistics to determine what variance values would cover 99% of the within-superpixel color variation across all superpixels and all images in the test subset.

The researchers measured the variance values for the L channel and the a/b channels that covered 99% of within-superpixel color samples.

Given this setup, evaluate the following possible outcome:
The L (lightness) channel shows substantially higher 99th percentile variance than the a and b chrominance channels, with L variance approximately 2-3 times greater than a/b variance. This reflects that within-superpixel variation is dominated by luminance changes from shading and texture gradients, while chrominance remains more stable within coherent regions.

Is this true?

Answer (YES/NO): NO